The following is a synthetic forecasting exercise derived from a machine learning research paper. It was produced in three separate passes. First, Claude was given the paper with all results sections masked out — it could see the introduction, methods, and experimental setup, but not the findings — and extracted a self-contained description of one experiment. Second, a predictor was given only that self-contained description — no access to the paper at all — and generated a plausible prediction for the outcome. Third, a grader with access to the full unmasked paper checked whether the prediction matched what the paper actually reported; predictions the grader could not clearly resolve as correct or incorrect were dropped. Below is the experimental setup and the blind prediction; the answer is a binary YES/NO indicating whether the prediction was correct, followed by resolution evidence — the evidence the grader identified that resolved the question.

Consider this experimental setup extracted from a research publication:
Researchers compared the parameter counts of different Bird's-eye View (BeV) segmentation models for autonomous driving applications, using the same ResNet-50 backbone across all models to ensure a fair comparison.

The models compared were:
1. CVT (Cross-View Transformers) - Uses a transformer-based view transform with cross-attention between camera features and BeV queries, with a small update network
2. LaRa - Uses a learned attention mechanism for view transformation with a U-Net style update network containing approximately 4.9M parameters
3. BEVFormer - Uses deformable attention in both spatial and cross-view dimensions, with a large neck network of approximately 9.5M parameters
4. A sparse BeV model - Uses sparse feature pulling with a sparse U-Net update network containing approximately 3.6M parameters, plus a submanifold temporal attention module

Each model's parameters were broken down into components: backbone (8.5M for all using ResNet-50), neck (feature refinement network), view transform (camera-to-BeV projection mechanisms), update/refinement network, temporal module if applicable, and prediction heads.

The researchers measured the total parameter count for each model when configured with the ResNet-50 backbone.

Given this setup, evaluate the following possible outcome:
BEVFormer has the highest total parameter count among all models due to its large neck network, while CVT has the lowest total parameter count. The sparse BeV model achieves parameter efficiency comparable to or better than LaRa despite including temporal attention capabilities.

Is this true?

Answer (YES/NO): NO